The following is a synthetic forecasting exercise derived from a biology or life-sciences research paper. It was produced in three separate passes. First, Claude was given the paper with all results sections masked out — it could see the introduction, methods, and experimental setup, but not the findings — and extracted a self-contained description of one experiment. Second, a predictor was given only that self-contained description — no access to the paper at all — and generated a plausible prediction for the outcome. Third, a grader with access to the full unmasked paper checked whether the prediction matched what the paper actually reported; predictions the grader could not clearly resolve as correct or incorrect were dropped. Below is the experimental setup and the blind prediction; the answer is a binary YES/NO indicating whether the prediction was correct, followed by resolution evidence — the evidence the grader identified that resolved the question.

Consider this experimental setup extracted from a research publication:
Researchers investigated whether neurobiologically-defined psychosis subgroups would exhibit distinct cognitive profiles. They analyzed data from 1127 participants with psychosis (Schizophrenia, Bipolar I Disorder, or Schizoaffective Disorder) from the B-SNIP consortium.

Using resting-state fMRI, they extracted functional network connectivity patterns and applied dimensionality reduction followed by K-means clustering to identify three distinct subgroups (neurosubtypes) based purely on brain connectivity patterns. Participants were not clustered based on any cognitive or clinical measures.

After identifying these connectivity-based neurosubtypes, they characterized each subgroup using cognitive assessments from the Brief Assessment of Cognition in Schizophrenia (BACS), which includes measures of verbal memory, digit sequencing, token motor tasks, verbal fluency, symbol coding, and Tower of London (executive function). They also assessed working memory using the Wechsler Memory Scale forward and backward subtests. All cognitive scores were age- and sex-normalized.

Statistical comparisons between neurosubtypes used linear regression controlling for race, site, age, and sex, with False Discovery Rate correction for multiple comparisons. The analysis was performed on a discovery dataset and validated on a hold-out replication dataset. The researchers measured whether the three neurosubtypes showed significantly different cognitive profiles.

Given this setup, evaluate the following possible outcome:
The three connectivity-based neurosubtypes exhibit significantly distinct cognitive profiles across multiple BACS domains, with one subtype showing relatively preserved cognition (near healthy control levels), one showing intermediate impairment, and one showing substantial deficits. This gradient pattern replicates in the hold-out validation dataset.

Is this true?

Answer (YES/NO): YES